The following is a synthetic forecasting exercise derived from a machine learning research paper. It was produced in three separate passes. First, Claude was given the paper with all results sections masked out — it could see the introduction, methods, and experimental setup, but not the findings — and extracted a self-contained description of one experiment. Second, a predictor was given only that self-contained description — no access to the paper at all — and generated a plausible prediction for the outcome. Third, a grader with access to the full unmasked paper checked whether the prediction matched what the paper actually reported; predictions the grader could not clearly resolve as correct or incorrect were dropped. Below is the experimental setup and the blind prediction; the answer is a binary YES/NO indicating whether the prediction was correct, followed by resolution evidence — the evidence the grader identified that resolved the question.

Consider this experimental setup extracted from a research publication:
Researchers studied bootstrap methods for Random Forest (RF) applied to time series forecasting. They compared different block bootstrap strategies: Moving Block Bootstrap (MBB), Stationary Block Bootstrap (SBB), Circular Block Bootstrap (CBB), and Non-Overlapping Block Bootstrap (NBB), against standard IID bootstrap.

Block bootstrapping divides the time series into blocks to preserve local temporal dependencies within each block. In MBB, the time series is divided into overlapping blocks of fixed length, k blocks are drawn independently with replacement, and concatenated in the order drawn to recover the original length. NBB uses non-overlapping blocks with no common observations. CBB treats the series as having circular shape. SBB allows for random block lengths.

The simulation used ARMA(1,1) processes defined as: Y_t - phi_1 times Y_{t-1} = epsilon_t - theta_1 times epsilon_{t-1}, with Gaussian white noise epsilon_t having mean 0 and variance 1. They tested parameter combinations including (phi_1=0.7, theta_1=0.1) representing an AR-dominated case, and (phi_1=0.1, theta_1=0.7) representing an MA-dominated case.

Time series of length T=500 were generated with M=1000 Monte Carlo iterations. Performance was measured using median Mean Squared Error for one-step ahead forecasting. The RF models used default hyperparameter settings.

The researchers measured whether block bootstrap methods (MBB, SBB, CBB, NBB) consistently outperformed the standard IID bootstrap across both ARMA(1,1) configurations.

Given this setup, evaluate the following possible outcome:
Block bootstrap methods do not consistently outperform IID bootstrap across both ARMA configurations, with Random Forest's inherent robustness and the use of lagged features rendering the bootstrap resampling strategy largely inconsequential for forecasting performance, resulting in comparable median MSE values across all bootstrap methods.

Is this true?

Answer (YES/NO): NO